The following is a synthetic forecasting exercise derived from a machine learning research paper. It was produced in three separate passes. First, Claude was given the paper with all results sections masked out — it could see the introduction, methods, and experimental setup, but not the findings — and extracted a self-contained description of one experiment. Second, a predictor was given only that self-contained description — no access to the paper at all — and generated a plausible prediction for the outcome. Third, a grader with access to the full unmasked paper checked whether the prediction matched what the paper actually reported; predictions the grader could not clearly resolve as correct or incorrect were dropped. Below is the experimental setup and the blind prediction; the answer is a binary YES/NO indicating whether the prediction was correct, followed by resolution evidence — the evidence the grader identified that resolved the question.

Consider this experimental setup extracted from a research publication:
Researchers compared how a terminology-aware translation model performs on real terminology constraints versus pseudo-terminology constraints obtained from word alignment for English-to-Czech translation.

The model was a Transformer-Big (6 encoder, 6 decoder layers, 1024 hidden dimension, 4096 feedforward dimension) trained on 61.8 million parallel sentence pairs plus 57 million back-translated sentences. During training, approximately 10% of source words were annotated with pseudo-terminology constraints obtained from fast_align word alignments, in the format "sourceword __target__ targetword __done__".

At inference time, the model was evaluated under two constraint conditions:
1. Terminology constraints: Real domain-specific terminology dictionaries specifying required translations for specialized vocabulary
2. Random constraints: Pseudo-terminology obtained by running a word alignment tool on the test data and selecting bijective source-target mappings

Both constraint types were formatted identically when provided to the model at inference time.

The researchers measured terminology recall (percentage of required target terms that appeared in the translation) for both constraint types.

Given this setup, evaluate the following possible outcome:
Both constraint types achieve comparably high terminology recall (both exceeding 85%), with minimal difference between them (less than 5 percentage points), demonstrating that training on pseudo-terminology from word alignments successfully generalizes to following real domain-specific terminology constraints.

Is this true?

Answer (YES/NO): NO